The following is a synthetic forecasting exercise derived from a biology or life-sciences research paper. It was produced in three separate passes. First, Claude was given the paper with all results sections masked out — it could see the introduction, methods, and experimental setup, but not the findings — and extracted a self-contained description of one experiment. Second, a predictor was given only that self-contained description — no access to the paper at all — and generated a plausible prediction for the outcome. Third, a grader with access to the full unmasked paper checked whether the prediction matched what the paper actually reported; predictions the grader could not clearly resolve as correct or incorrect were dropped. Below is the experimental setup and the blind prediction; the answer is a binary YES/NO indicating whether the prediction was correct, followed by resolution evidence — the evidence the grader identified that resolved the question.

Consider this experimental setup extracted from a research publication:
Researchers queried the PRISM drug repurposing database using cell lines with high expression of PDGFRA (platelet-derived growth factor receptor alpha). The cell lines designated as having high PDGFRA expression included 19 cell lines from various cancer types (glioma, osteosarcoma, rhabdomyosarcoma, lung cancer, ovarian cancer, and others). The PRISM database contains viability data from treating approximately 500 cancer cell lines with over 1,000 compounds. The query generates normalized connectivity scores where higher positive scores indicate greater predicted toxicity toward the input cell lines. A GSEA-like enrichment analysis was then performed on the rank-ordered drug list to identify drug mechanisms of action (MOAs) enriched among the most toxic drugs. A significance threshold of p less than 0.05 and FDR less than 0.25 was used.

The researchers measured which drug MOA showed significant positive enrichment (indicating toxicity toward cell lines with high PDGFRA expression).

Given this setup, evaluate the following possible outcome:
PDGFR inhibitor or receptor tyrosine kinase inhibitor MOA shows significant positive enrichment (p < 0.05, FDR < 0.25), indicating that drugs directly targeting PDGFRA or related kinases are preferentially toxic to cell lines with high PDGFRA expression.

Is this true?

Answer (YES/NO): YES